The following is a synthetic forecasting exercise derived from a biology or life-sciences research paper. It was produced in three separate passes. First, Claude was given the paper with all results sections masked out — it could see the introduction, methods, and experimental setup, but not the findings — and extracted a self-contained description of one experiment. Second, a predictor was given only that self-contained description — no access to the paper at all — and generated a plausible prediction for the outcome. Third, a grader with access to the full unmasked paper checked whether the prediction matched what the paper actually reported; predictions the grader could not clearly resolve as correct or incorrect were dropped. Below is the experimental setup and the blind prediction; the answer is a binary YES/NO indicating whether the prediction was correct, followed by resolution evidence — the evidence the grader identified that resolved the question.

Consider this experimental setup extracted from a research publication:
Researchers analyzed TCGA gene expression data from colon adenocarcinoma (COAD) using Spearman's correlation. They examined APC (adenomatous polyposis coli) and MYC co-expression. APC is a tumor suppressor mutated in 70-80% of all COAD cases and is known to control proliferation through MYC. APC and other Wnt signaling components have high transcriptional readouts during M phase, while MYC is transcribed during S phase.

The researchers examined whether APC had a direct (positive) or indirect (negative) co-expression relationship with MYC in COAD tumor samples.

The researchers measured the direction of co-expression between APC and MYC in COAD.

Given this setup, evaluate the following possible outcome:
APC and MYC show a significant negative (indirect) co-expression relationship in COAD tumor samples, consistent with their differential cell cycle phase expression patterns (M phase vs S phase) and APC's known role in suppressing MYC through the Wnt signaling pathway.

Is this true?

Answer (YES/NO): YES